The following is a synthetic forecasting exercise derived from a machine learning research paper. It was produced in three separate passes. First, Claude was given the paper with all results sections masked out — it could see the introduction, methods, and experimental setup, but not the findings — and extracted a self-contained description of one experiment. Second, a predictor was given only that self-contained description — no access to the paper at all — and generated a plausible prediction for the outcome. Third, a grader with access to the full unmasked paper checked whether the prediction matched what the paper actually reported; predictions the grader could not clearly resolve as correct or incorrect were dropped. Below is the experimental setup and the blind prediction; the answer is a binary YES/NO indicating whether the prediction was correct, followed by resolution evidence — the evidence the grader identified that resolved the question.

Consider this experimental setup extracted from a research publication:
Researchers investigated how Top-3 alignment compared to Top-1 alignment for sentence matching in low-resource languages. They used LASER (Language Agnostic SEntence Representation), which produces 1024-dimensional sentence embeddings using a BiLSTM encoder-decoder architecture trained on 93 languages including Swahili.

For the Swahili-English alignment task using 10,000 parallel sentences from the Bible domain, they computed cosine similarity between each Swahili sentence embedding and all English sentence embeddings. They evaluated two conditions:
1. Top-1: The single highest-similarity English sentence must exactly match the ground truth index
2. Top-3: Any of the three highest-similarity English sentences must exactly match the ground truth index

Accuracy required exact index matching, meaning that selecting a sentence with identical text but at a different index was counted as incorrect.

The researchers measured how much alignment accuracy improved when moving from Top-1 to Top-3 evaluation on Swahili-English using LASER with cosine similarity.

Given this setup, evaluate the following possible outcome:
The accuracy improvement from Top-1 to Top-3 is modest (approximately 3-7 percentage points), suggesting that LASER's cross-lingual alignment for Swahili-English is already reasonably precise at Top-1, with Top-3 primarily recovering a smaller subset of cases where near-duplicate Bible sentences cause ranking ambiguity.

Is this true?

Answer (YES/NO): NO